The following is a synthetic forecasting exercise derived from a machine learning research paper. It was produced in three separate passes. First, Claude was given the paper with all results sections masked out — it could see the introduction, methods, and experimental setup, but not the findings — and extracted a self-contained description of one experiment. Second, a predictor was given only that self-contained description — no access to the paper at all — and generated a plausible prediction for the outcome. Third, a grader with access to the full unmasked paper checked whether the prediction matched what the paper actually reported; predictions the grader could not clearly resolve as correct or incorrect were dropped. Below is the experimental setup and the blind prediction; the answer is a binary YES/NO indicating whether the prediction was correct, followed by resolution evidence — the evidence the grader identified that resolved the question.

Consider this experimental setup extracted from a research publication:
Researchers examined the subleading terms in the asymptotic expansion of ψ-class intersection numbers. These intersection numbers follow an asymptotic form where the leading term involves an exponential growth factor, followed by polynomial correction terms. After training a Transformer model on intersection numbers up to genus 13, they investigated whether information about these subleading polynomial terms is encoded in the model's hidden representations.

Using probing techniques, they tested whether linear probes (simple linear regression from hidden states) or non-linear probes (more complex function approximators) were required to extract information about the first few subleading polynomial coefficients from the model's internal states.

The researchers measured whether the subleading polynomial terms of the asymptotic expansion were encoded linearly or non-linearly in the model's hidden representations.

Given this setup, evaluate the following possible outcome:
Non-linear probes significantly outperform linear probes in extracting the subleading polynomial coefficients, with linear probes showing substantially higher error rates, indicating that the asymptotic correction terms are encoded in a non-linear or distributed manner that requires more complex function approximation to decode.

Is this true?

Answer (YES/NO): YES